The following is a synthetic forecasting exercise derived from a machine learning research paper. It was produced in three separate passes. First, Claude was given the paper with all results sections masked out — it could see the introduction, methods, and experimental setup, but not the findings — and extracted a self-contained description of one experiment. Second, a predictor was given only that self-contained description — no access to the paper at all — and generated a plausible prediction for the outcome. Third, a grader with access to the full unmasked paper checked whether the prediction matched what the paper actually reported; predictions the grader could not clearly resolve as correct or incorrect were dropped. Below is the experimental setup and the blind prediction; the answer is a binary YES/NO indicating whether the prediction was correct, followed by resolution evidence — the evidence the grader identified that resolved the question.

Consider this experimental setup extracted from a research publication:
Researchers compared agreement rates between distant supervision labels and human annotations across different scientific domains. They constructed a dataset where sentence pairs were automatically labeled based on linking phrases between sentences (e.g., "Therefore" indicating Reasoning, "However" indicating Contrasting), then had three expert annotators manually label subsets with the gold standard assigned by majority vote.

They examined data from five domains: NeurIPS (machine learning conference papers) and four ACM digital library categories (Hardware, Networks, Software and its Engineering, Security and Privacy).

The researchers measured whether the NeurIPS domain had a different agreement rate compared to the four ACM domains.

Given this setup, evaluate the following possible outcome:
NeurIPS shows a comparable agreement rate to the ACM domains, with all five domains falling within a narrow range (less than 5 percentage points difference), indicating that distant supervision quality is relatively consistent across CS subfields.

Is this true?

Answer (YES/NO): NO